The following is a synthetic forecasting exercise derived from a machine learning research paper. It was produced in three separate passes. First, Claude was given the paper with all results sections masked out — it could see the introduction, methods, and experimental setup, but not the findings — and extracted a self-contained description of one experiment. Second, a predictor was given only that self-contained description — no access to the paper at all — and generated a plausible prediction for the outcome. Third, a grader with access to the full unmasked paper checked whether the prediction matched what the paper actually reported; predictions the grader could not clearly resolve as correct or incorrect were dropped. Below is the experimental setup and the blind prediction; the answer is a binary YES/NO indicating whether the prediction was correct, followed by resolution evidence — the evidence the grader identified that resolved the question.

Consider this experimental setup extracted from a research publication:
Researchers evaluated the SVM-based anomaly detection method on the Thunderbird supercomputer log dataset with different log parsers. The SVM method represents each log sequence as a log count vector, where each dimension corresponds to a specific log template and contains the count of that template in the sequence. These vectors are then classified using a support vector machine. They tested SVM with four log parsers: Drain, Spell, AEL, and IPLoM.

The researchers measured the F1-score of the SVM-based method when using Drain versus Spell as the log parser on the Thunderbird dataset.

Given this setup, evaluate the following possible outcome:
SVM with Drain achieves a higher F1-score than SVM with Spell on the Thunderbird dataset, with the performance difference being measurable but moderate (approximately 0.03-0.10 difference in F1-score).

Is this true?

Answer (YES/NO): NO